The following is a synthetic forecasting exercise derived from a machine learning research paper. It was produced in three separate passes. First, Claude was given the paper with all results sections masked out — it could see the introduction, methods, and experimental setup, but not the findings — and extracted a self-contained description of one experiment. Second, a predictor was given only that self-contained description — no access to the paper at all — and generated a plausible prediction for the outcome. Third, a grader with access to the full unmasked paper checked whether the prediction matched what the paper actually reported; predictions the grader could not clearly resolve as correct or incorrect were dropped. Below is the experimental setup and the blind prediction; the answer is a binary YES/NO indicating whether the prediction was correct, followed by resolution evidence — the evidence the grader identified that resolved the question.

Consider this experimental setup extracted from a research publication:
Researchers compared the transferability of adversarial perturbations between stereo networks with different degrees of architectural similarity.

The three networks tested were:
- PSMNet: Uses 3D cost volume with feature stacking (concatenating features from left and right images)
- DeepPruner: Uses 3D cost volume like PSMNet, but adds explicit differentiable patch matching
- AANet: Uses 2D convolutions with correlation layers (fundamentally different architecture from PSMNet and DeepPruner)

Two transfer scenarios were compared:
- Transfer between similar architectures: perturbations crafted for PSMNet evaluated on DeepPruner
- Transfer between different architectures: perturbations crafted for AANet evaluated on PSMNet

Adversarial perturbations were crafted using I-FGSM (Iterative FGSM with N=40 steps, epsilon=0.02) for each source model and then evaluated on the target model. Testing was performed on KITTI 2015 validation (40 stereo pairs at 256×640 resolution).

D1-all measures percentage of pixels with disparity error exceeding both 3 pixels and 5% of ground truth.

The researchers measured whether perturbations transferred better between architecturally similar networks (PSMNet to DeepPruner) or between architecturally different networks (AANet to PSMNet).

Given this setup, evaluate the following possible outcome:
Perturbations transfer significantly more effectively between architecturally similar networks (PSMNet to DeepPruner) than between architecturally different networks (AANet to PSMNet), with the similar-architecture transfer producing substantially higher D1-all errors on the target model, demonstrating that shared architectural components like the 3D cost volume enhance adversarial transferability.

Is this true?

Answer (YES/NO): NO